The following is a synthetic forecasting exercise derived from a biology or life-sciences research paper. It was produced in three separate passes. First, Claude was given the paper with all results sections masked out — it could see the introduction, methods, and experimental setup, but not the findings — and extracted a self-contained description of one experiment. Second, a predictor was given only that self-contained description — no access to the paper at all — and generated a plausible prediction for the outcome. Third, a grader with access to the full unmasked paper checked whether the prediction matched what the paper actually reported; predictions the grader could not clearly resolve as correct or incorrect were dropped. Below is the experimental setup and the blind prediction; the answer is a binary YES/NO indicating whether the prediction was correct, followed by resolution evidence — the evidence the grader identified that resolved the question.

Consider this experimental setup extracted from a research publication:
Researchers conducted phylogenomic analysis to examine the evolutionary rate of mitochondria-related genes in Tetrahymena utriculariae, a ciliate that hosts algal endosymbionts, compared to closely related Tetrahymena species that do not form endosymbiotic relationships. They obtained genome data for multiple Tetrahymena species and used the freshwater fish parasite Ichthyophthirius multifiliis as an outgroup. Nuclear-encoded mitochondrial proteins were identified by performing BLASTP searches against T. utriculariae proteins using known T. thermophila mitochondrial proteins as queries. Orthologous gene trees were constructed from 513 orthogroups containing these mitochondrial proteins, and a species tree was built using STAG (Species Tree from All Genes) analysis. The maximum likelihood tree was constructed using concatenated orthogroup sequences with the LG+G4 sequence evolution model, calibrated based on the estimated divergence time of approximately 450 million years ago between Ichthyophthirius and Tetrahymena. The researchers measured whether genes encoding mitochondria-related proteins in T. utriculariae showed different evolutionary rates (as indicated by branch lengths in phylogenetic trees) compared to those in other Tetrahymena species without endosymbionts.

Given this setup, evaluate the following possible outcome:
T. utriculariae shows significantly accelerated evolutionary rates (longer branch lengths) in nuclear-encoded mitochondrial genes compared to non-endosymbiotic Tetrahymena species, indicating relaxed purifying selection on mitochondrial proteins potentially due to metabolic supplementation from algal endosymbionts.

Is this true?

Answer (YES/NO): NO